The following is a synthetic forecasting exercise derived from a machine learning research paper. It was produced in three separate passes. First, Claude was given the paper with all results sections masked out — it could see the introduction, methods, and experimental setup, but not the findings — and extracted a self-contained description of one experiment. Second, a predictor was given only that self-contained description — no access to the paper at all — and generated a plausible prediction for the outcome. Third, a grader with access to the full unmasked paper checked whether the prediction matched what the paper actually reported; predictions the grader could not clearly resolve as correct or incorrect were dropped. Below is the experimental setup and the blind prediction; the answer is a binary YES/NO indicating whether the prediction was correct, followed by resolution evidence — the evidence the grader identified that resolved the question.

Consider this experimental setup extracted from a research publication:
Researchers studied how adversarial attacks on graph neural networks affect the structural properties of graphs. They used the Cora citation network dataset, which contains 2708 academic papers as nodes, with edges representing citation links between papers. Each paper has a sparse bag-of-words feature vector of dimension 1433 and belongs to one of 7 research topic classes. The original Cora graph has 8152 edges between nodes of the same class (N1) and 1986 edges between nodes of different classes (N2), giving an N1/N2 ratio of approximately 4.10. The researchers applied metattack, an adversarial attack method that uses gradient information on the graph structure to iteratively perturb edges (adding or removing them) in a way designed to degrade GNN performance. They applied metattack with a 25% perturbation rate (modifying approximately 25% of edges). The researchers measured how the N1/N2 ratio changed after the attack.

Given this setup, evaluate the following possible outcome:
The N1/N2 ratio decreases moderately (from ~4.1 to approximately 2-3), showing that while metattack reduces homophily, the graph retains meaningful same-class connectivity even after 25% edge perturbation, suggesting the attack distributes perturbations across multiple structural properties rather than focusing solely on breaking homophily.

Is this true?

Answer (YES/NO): YES